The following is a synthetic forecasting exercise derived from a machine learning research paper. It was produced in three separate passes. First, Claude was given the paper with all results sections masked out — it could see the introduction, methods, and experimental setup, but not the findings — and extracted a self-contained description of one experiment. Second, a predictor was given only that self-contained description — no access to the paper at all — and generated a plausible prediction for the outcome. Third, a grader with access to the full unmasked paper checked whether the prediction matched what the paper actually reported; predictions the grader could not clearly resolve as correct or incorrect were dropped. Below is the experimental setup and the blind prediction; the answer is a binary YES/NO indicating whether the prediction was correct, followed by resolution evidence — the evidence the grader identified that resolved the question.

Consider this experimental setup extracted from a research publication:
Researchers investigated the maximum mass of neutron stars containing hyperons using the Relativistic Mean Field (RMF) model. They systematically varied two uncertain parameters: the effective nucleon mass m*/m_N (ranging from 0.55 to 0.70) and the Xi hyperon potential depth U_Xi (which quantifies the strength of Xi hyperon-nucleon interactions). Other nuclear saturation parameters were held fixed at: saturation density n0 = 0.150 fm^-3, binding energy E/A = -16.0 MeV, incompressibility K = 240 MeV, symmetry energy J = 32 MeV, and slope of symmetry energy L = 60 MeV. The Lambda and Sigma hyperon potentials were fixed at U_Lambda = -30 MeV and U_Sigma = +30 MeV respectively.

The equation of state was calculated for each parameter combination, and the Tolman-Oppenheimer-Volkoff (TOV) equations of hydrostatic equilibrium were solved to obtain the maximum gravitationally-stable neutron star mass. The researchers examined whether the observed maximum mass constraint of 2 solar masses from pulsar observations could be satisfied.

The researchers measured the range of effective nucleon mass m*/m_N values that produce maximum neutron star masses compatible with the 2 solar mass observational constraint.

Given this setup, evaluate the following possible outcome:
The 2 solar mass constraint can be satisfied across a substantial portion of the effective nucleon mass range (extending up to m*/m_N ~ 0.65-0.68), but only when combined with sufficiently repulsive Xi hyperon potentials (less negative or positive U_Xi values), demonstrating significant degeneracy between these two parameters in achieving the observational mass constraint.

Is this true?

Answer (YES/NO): NO